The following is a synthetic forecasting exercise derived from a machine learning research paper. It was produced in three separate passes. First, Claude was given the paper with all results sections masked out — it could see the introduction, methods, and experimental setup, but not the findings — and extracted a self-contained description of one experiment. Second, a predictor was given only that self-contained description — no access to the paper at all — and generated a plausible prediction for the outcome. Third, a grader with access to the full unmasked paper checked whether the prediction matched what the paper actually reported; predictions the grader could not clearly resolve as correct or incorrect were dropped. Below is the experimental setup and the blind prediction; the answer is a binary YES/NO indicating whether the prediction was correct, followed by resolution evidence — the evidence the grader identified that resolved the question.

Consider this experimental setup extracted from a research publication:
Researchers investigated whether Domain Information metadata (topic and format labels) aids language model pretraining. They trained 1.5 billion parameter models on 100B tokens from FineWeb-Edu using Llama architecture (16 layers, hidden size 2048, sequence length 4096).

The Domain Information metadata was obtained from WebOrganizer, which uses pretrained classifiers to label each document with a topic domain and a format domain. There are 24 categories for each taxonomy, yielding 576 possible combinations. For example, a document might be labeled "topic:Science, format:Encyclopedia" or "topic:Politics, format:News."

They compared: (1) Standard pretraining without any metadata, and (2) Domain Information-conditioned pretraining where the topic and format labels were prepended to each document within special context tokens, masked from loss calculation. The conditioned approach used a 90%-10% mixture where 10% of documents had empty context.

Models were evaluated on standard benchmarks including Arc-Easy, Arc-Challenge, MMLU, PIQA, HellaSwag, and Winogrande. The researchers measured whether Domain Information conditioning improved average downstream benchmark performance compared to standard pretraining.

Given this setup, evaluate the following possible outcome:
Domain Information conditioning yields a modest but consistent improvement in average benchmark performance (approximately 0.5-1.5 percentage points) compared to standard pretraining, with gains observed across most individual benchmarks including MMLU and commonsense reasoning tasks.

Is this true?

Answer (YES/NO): NO